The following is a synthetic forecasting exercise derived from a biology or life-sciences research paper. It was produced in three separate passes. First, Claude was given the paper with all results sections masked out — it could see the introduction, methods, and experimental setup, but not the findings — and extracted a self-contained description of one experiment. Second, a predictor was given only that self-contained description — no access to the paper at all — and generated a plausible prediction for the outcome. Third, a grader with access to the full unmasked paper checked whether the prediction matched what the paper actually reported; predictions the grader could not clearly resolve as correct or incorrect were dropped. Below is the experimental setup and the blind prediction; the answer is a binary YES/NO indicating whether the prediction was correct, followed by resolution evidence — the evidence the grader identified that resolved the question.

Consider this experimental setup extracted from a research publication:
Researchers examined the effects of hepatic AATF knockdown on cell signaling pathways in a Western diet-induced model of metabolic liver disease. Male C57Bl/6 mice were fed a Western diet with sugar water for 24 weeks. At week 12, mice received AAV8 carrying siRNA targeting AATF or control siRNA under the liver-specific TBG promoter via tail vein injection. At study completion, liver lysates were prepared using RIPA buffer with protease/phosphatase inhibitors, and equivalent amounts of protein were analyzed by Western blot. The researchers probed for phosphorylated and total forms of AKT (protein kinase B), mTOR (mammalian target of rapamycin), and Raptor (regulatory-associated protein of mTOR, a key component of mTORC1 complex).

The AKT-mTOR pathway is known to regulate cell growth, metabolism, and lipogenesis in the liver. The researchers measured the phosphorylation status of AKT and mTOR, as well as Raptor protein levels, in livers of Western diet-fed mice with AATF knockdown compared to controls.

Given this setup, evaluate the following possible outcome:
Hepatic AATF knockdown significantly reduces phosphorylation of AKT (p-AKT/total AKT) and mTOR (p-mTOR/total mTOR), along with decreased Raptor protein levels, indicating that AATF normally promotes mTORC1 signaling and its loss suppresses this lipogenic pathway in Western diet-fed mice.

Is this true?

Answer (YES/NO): YES